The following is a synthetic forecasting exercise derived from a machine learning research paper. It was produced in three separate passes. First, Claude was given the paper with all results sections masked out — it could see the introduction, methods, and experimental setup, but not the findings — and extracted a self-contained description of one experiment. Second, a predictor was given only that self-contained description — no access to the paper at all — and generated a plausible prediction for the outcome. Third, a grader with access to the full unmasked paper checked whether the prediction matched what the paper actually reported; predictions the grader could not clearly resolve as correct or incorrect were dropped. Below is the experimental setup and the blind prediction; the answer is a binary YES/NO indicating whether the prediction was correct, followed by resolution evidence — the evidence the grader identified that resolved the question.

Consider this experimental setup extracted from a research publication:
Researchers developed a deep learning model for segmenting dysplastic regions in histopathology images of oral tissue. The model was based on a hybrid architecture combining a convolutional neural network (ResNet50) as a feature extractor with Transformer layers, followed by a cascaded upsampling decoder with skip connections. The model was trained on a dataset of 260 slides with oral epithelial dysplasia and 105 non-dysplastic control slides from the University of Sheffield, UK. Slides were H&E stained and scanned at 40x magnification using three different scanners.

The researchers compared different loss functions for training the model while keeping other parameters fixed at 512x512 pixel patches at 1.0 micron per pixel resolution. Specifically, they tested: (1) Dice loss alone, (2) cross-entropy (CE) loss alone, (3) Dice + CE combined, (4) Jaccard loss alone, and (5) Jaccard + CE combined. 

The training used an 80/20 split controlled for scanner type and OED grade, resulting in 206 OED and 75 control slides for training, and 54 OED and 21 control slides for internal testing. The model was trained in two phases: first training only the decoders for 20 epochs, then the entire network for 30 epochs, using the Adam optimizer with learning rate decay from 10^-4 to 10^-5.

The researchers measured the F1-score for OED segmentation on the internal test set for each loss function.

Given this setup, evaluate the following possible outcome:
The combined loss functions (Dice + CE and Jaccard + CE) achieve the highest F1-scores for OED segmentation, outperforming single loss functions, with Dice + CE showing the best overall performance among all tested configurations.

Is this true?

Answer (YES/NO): NO